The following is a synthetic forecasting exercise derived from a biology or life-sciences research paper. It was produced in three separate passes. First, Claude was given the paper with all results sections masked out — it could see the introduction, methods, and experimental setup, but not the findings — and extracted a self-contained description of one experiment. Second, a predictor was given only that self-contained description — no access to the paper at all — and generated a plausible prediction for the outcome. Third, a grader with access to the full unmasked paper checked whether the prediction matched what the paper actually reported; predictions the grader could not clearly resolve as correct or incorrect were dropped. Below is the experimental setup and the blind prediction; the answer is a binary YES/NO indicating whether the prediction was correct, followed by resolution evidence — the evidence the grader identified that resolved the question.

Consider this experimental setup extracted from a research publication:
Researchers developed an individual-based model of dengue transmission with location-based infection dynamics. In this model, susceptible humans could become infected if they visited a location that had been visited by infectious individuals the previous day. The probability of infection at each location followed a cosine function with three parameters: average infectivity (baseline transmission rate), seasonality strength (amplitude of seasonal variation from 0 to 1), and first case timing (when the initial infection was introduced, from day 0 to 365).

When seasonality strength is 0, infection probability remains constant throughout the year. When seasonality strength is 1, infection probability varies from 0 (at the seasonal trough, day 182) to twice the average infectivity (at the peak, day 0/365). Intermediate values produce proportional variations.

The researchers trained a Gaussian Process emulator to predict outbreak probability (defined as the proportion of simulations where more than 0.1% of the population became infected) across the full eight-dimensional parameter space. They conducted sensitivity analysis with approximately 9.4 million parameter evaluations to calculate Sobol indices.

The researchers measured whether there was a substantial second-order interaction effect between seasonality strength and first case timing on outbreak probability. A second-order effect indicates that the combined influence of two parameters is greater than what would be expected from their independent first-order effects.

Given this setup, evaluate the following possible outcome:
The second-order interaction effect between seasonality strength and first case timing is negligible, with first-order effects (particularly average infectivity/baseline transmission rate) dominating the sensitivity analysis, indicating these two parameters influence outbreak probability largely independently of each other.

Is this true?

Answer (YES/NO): NO